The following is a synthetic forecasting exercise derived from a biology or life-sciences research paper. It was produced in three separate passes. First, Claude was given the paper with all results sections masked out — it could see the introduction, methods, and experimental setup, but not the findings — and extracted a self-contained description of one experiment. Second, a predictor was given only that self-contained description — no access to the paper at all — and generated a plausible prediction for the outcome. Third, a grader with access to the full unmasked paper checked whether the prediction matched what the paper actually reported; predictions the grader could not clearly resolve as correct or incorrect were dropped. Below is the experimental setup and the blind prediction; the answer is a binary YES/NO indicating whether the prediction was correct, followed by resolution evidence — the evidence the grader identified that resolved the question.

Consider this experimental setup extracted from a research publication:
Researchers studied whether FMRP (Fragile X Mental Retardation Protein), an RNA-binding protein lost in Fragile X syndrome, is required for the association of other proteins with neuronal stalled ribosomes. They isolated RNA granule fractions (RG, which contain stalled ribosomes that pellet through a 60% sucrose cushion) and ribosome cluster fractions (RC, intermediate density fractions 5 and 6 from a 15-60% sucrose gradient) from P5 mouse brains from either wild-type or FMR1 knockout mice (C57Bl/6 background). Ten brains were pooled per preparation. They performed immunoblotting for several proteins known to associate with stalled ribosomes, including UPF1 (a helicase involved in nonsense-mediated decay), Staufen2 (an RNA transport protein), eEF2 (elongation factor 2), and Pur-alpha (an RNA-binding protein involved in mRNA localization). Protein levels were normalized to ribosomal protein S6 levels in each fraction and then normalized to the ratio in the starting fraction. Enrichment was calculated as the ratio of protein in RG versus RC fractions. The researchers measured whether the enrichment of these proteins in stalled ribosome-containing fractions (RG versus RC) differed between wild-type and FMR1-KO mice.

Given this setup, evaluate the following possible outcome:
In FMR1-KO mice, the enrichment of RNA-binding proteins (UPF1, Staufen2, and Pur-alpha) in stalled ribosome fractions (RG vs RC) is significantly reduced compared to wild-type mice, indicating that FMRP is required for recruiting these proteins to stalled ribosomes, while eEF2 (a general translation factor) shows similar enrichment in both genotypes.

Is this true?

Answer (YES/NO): NO